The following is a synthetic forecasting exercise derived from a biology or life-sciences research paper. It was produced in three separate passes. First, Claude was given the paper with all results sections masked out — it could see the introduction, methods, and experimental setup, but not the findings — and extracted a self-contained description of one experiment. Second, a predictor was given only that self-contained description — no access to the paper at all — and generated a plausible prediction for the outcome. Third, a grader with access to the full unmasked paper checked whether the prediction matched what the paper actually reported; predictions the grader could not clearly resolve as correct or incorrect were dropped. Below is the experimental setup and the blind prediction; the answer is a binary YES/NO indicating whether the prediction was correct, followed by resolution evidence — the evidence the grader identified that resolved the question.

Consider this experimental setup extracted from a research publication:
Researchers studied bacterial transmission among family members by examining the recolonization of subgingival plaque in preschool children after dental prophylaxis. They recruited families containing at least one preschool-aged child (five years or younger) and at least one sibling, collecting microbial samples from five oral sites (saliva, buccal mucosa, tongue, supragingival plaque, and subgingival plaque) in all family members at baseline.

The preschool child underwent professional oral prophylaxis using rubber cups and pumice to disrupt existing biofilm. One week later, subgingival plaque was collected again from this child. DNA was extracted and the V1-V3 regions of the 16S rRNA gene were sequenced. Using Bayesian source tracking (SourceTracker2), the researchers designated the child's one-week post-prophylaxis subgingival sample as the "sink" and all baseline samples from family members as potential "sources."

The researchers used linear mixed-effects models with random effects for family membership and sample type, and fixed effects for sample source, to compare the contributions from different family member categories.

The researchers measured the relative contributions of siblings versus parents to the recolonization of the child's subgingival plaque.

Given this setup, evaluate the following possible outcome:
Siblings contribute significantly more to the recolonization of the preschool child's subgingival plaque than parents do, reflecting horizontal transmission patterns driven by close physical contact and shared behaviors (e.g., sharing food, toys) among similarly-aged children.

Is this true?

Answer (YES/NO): YES